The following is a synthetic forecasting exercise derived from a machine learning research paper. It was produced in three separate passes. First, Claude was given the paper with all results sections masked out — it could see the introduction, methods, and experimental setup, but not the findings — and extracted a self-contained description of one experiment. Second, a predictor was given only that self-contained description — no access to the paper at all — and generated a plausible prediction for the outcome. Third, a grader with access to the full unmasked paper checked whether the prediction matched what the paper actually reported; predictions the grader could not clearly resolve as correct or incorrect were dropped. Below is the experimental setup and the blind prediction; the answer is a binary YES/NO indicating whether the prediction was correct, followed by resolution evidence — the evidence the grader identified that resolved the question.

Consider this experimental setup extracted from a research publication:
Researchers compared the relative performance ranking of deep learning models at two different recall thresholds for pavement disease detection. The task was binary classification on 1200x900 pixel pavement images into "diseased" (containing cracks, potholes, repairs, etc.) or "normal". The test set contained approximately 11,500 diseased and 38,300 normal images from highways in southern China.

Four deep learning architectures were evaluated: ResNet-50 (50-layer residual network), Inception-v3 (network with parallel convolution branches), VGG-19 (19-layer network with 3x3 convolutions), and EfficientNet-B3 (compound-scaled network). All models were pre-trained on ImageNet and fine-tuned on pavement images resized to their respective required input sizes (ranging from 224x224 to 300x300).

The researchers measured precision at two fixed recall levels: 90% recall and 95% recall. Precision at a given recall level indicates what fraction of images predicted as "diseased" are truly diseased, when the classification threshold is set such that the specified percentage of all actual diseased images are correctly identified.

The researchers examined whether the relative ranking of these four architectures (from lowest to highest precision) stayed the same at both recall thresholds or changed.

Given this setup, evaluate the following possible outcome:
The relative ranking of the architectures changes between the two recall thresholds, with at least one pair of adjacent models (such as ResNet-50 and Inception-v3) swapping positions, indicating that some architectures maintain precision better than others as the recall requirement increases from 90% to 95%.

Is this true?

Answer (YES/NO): NO